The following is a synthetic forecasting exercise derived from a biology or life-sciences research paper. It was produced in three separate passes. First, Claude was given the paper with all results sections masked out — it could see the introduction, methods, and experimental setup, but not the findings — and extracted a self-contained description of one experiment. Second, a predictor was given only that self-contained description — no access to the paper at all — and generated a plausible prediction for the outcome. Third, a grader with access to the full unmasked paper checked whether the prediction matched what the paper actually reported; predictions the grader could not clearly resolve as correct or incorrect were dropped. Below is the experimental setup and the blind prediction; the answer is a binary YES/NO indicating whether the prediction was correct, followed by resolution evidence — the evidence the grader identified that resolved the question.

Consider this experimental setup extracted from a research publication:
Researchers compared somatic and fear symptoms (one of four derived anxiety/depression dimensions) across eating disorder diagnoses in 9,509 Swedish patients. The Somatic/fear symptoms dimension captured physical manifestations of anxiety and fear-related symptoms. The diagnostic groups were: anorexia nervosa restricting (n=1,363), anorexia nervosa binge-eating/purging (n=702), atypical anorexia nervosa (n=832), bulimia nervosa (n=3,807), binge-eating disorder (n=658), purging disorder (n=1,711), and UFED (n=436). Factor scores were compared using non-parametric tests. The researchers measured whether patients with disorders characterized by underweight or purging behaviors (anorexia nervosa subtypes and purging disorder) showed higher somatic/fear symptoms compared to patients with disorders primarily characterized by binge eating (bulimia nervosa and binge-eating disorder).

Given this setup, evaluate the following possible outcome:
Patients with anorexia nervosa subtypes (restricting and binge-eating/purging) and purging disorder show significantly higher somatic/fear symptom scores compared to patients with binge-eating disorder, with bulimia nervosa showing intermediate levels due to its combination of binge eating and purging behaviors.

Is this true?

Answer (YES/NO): NO